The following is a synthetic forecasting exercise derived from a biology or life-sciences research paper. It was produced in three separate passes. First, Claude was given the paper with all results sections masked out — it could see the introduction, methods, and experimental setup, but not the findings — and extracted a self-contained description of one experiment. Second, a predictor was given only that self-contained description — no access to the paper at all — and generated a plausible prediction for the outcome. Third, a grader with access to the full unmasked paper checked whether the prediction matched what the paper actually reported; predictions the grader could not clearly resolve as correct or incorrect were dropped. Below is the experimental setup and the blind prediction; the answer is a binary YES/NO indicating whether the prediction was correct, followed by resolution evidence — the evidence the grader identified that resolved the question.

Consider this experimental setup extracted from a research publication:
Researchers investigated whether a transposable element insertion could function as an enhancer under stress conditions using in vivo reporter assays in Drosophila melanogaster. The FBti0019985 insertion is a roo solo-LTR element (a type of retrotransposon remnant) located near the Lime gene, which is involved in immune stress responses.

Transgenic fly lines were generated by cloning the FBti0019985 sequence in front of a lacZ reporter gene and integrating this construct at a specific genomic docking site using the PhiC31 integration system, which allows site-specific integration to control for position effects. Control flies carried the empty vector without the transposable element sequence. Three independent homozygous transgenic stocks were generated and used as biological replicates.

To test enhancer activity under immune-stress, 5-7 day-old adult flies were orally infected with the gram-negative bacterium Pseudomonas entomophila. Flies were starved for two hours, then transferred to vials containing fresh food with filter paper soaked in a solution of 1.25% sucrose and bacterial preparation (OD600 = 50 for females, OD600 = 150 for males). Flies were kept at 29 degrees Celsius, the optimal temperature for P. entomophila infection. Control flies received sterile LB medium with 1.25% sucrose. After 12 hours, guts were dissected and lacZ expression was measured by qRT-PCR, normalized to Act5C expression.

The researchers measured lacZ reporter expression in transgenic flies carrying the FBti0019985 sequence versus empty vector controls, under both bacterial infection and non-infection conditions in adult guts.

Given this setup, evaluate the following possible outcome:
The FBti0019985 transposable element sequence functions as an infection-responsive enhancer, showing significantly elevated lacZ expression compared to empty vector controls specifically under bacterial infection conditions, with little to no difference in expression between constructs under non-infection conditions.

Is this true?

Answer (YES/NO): YES